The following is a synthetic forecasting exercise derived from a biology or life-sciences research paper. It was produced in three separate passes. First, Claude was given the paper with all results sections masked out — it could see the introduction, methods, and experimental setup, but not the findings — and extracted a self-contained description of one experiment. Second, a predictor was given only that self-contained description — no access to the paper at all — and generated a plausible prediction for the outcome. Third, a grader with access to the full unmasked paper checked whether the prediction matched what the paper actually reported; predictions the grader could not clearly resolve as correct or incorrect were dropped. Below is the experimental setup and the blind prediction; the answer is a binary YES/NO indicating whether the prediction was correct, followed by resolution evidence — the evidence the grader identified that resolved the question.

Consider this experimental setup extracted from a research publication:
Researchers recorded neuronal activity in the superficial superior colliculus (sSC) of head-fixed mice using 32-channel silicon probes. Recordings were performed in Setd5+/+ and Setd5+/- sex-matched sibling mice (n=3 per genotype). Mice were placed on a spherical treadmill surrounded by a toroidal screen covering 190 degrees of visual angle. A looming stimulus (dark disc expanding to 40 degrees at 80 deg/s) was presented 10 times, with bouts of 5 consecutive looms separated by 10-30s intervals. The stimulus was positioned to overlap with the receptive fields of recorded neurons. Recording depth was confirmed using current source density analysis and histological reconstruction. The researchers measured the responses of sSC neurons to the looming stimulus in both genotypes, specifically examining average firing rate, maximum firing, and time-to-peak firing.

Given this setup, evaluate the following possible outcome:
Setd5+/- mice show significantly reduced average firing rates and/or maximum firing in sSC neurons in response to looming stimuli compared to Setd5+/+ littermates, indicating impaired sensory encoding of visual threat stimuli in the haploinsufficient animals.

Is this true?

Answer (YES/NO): NO